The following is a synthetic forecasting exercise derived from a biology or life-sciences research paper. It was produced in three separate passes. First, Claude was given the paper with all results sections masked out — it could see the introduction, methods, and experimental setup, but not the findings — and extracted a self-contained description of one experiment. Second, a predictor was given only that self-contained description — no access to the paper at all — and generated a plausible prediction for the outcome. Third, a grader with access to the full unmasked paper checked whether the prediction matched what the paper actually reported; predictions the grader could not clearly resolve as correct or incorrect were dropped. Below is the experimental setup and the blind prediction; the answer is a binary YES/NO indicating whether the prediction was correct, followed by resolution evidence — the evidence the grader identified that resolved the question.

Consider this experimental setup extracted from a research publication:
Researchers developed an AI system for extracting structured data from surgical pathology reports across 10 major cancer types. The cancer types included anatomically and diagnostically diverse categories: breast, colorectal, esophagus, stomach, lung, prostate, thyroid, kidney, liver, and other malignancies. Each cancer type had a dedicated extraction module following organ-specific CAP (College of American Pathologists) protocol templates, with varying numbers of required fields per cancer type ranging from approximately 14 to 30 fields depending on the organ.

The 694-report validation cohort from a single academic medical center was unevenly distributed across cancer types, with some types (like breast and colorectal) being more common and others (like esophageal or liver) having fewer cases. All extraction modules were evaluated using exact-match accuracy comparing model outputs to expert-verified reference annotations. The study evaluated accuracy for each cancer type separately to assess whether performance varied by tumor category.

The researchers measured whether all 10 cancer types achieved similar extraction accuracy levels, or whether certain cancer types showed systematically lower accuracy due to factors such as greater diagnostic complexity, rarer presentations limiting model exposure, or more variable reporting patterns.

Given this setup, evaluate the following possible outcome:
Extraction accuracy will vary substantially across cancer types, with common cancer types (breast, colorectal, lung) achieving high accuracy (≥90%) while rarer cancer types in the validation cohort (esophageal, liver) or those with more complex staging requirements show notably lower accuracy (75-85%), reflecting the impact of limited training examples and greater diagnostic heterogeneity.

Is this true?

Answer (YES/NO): NO